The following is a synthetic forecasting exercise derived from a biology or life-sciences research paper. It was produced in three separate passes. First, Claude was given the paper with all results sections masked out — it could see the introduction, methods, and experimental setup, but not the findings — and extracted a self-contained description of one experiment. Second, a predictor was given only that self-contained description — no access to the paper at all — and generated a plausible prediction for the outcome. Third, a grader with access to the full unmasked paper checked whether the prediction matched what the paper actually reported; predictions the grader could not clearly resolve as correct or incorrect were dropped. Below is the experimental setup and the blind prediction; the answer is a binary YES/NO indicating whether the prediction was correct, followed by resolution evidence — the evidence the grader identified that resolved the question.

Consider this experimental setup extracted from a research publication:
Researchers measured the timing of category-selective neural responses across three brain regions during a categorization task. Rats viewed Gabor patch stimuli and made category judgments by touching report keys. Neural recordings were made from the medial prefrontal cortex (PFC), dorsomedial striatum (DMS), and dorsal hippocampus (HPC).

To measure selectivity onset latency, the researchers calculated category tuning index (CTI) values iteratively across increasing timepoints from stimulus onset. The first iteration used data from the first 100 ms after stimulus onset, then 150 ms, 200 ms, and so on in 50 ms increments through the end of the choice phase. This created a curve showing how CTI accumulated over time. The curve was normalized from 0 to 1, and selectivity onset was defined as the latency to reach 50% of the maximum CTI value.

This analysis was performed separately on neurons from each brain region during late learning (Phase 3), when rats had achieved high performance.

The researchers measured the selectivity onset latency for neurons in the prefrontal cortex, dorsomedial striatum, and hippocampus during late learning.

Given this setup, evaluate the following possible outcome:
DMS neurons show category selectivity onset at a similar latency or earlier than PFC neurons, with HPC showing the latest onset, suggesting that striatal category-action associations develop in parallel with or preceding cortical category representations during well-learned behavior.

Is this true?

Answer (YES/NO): NO